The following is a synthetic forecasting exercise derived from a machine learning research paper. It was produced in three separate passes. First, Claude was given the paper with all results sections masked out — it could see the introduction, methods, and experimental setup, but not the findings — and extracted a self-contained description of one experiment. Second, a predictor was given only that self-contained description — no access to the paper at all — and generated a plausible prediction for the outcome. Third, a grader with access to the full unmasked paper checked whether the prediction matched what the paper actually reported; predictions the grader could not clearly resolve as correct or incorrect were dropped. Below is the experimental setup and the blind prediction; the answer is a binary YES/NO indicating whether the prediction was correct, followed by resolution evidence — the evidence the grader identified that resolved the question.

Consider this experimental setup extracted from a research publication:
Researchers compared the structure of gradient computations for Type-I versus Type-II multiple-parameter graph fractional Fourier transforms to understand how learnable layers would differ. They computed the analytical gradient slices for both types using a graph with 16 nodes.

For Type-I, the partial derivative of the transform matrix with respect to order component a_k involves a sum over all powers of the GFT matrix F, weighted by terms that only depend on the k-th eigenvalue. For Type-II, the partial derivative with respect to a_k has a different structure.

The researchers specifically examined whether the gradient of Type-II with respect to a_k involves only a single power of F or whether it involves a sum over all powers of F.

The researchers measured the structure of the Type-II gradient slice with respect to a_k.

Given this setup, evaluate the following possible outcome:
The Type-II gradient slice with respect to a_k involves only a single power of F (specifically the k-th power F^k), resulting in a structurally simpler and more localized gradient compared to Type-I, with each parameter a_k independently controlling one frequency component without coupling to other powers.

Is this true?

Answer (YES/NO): YES